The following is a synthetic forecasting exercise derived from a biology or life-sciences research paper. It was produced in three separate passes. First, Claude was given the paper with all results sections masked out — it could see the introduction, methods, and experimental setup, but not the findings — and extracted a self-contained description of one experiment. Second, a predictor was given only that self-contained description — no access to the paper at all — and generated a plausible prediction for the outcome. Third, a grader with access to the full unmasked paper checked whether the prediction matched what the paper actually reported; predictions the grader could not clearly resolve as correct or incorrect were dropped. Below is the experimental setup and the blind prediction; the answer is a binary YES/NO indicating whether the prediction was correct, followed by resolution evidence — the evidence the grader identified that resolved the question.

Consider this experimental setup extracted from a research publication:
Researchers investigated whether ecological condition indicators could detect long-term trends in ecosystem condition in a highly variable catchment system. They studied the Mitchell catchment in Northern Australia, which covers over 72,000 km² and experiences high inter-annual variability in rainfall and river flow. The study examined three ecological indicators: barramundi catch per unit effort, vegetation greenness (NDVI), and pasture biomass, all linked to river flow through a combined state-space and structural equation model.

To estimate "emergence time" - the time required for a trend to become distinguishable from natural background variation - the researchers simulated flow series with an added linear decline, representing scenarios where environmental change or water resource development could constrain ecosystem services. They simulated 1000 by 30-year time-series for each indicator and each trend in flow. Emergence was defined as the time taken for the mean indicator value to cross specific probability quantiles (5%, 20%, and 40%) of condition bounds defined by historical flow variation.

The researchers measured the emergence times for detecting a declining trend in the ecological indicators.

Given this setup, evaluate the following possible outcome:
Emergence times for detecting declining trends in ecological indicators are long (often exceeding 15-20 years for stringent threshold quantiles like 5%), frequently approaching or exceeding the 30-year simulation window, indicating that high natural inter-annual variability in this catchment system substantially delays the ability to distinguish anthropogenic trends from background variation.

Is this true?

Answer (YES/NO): YES